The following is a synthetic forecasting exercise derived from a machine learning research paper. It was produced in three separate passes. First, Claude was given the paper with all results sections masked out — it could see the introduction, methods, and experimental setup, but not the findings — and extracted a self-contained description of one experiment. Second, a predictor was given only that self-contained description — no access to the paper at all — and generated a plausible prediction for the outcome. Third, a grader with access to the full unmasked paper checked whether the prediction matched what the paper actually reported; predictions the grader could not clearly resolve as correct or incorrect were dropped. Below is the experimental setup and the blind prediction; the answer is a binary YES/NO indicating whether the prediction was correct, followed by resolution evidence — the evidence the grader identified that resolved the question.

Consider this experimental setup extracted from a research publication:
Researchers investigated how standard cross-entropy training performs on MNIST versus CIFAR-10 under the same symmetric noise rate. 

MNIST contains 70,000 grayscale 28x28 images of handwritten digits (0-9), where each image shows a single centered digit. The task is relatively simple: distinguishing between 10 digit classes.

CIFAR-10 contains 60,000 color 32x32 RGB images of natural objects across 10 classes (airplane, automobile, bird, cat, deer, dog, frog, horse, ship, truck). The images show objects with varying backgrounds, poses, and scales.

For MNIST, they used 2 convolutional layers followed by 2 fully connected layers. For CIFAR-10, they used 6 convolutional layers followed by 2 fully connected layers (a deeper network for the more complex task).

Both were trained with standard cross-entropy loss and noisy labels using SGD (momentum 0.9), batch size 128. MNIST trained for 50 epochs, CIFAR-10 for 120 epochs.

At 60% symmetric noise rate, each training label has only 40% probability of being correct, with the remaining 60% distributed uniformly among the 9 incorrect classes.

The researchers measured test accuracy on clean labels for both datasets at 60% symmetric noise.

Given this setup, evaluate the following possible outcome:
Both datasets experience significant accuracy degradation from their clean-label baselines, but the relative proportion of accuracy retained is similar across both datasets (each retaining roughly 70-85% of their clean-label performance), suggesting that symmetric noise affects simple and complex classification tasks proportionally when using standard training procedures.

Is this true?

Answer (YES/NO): NO